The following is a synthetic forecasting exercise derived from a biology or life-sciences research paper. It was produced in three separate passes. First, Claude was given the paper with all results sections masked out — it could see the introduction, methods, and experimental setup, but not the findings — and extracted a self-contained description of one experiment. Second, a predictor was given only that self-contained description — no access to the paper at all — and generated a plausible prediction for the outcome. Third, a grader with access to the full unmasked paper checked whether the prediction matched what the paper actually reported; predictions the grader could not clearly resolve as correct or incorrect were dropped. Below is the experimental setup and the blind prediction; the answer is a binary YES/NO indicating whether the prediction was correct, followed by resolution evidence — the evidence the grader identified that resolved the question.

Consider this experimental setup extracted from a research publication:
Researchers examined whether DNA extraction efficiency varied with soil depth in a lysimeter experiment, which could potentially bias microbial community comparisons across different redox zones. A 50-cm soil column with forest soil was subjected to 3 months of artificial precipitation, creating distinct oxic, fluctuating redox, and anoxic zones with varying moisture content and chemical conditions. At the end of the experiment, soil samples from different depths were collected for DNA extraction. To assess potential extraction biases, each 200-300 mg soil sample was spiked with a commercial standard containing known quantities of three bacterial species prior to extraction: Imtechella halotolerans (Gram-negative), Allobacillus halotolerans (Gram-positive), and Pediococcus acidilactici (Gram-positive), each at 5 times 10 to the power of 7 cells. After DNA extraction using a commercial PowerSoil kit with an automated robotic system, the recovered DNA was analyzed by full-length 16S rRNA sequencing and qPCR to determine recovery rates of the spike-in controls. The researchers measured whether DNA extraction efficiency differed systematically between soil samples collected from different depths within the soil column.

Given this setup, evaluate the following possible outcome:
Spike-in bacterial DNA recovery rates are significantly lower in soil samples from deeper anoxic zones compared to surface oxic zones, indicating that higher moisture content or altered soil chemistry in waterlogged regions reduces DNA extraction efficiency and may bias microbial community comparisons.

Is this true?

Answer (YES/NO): NO